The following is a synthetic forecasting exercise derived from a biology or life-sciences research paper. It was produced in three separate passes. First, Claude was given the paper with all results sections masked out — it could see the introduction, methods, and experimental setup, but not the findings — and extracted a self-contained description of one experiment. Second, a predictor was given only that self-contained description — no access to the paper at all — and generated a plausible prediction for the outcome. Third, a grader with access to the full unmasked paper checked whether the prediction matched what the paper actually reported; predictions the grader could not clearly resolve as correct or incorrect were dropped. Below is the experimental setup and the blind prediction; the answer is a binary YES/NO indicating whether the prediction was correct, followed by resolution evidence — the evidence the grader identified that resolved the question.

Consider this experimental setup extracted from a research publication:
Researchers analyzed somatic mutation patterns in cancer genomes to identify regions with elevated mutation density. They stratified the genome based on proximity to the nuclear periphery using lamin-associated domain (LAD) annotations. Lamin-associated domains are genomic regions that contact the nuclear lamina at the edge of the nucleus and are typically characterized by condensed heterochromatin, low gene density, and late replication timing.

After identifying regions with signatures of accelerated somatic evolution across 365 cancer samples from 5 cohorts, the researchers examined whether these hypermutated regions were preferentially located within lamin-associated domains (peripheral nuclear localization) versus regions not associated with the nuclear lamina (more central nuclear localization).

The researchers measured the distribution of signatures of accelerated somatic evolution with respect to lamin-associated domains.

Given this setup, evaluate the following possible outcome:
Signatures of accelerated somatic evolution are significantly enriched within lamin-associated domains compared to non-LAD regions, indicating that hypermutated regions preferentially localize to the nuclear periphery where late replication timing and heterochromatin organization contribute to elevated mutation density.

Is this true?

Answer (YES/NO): NO